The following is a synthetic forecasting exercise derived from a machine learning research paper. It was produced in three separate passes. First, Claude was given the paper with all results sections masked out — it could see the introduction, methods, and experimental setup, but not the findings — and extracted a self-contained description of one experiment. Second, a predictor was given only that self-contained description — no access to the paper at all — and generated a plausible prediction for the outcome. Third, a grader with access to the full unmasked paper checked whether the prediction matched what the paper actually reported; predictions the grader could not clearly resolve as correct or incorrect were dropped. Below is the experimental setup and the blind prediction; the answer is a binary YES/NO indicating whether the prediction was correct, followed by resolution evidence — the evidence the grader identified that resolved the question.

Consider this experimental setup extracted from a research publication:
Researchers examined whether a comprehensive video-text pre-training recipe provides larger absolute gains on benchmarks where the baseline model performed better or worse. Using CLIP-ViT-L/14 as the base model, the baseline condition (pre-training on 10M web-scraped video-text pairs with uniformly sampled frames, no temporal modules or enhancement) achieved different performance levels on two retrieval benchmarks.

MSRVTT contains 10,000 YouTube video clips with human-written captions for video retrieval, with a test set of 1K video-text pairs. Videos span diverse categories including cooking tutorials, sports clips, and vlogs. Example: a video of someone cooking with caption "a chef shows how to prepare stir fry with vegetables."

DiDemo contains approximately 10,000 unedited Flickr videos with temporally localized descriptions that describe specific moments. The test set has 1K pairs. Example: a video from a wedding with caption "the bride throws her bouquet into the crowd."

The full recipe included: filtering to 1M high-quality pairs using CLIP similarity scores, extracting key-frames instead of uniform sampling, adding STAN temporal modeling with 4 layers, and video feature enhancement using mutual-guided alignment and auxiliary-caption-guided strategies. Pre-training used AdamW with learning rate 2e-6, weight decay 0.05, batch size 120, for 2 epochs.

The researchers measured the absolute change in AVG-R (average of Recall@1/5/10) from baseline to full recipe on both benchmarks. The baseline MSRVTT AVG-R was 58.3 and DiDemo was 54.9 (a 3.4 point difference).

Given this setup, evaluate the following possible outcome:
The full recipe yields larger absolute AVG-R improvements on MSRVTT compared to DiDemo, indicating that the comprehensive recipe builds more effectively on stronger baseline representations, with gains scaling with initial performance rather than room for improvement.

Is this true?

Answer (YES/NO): YES